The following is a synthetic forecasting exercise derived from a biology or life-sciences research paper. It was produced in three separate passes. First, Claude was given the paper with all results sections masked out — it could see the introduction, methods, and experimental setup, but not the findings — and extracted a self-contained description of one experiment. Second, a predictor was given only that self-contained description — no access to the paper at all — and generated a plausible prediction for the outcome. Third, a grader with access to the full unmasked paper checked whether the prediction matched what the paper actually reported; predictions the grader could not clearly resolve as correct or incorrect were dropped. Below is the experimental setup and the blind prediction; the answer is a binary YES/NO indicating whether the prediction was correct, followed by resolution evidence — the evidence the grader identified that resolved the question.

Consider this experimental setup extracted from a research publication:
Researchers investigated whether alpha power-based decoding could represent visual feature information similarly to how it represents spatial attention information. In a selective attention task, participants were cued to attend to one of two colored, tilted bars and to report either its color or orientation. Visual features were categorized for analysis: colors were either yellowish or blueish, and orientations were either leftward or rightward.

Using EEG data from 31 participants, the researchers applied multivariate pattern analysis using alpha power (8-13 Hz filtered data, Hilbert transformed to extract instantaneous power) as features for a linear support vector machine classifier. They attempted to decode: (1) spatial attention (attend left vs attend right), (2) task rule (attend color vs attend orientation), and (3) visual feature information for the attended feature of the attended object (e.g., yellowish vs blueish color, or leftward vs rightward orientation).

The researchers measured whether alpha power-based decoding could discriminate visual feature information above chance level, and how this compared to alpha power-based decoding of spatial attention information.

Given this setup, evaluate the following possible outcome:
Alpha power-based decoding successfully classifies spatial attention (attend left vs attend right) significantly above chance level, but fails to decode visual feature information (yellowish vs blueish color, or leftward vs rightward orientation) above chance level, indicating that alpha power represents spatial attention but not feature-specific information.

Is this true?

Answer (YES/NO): YES